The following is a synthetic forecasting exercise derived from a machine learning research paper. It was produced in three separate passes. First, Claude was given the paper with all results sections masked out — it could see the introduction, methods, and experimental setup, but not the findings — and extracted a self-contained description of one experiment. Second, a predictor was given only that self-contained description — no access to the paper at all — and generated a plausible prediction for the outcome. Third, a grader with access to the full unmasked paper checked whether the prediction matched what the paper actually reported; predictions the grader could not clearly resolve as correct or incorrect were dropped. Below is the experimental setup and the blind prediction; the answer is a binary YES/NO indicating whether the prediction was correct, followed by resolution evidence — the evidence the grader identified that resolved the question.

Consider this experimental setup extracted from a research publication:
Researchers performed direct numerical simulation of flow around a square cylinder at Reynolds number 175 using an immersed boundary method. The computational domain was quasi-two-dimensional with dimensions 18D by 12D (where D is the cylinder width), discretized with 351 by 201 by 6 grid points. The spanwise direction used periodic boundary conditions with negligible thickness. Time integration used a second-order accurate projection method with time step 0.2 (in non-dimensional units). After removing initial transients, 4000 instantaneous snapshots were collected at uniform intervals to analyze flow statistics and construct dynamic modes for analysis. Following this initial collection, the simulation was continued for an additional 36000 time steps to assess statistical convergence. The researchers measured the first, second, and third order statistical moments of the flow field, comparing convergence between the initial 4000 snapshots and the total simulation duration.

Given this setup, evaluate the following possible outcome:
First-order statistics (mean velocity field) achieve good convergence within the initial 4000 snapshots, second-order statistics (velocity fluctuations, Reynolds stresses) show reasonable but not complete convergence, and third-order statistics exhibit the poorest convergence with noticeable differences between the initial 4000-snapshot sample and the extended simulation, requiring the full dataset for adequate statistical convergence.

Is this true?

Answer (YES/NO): NO